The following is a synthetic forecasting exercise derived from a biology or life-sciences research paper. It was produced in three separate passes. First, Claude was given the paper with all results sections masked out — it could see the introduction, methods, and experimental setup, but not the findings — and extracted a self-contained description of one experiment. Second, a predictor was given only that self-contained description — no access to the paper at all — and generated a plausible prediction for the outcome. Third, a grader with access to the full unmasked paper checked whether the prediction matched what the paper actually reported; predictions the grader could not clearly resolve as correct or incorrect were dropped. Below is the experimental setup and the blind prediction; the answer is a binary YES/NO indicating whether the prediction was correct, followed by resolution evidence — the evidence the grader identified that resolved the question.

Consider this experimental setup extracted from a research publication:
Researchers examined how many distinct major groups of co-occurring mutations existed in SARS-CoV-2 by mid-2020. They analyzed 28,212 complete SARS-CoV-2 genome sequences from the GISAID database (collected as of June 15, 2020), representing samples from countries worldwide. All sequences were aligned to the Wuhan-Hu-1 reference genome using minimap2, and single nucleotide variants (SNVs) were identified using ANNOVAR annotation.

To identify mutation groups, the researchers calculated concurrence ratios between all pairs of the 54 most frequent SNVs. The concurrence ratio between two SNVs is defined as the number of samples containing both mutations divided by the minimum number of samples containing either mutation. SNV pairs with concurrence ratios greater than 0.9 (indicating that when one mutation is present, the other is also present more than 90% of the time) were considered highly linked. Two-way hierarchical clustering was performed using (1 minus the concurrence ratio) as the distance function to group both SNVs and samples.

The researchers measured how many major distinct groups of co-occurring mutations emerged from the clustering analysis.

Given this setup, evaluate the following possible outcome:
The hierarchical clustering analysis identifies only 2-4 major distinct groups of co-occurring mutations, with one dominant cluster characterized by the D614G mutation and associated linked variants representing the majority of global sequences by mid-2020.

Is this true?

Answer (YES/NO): YES